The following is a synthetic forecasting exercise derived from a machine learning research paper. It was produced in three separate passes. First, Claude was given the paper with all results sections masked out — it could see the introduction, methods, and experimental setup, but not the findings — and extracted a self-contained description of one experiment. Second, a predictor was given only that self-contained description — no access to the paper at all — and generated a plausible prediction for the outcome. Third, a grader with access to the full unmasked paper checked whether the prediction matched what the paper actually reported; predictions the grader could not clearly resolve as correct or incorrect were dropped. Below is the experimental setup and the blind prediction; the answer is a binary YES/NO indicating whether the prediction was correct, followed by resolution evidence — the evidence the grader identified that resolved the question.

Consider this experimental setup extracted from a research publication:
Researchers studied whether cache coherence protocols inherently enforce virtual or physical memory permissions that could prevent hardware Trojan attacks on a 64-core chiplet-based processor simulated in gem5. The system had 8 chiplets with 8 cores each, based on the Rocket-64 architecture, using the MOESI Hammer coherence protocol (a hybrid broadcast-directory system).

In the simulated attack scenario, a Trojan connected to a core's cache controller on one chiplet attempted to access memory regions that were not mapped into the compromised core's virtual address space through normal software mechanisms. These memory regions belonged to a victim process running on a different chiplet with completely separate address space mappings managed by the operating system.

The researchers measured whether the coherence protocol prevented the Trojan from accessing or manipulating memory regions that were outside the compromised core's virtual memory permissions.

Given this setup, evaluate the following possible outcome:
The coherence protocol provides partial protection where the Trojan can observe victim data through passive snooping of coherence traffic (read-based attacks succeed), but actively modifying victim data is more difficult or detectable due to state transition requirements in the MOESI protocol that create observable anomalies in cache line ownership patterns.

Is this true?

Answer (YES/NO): NO